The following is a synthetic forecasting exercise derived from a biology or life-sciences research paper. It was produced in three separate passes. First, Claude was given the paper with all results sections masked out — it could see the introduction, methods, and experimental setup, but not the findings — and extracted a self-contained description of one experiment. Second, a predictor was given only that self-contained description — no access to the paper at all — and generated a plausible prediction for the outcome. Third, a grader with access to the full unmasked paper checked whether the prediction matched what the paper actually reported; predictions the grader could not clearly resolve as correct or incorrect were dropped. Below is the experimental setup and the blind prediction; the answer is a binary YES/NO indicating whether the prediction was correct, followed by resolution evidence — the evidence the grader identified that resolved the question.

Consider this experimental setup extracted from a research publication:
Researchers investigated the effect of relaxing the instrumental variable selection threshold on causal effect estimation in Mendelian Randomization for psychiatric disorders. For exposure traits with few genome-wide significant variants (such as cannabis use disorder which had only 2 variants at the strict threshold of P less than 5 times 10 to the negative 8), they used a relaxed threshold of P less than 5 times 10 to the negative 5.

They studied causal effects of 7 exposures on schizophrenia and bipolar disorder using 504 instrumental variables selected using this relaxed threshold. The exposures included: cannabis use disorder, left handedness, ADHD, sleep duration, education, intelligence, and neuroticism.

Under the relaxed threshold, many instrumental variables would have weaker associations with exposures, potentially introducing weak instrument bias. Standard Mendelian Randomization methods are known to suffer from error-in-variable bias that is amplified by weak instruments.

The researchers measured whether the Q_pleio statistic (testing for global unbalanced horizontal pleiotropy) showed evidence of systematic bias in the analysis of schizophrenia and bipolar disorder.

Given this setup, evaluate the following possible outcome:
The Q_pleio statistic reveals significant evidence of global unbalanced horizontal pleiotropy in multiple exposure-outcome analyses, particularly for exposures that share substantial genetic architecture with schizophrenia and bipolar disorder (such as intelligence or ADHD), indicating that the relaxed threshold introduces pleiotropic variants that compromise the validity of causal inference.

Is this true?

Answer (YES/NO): NO